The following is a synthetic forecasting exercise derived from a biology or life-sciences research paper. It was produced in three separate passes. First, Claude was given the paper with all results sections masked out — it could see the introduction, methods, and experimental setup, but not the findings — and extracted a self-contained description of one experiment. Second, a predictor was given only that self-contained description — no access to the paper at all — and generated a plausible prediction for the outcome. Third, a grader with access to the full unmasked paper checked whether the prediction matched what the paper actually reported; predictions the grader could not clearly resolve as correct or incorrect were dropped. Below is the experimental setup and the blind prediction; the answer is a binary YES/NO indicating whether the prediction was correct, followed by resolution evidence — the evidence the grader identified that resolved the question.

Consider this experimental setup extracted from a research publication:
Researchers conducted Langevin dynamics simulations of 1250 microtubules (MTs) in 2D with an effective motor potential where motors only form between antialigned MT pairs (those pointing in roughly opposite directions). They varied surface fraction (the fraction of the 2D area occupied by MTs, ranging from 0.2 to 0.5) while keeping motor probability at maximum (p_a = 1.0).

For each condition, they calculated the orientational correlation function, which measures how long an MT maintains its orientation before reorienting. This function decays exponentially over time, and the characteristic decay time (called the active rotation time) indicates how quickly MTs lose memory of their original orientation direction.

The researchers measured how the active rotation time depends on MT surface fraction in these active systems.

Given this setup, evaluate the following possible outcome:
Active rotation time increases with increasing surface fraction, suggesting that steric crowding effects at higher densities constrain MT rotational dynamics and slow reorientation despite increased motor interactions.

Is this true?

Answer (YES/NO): YES